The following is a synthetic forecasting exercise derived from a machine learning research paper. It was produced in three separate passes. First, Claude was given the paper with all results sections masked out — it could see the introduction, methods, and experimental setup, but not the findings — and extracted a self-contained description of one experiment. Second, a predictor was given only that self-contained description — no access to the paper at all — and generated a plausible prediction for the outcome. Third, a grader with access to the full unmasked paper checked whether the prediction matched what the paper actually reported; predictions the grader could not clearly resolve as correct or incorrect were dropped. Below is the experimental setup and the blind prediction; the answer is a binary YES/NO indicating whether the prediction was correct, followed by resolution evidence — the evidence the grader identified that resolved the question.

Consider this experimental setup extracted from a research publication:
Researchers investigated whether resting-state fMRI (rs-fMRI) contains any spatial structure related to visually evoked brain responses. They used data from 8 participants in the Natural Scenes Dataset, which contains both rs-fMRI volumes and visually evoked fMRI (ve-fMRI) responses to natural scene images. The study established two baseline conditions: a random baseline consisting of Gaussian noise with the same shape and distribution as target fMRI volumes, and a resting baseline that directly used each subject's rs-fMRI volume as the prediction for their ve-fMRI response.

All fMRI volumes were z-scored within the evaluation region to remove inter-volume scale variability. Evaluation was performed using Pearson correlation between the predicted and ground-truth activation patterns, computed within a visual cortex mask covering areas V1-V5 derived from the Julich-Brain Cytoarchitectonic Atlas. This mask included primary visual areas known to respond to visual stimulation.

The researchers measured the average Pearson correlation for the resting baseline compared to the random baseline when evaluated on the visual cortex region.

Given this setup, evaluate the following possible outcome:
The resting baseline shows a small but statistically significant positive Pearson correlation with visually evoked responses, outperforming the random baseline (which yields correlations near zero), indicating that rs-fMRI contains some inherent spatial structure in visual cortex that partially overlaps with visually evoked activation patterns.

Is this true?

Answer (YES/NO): YES